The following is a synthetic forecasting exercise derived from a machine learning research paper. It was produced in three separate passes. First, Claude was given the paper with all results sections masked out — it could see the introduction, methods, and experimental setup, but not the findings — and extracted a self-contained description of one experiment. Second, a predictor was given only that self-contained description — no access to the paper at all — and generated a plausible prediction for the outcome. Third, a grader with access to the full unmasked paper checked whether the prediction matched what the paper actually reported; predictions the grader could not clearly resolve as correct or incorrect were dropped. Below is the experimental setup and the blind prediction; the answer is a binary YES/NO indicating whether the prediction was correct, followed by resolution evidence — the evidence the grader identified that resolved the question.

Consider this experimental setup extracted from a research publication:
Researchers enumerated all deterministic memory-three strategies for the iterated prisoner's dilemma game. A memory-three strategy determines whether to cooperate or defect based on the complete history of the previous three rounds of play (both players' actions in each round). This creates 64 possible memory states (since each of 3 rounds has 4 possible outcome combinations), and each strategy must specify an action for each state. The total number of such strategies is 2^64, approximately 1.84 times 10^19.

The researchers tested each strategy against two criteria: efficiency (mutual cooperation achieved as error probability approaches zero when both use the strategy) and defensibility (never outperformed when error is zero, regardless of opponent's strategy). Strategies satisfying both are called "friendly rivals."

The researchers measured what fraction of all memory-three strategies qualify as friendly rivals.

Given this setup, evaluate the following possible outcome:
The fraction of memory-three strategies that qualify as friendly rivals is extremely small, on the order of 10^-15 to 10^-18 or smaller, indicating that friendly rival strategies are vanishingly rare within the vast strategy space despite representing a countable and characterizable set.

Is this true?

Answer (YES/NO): NO